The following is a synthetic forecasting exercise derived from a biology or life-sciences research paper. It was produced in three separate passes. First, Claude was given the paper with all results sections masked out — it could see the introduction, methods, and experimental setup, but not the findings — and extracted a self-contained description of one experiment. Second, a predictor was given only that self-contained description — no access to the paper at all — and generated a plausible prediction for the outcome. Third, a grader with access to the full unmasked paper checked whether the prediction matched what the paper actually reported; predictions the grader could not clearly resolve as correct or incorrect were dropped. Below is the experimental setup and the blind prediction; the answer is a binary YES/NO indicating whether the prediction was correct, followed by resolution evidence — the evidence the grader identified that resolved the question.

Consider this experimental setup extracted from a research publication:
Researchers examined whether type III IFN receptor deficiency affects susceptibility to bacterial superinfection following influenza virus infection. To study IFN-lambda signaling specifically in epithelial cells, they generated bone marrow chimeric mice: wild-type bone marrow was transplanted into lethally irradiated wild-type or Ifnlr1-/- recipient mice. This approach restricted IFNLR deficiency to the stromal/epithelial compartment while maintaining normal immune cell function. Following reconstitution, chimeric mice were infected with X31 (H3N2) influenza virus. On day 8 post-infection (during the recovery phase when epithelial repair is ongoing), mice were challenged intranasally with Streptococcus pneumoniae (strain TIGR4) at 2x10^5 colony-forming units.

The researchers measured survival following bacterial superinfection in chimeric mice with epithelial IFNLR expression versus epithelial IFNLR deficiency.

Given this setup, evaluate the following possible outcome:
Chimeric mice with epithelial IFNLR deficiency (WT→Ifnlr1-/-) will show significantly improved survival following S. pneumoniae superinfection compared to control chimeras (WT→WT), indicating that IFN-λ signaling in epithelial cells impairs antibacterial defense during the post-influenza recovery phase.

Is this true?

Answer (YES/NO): YES